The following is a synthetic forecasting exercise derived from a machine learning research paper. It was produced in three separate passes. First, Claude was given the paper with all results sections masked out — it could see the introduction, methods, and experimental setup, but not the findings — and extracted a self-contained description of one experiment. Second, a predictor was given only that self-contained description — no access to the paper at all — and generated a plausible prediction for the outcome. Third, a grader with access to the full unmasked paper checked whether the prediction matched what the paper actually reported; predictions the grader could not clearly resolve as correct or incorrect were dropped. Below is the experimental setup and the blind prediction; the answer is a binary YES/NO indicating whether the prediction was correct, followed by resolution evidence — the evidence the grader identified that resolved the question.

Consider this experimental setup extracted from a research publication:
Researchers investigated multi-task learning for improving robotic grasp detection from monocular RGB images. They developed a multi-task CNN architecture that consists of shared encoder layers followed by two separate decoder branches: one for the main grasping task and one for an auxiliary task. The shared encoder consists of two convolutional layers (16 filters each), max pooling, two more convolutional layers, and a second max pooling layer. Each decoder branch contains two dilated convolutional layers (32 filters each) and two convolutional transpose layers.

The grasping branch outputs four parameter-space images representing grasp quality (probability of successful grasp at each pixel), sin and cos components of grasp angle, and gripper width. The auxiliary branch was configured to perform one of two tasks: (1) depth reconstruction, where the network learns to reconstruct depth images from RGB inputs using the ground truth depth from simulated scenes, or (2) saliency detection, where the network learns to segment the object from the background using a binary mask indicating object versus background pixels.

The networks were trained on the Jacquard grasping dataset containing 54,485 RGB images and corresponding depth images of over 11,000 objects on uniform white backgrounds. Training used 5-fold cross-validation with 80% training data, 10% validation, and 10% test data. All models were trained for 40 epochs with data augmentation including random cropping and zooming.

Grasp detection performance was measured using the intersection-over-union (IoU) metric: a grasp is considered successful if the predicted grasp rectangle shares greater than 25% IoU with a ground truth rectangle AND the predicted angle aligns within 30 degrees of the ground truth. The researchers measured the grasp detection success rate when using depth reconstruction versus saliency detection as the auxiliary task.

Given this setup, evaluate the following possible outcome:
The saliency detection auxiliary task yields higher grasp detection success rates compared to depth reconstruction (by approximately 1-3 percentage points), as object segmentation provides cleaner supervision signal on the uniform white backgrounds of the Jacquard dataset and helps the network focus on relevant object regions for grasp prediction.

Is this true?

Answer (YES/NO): NO